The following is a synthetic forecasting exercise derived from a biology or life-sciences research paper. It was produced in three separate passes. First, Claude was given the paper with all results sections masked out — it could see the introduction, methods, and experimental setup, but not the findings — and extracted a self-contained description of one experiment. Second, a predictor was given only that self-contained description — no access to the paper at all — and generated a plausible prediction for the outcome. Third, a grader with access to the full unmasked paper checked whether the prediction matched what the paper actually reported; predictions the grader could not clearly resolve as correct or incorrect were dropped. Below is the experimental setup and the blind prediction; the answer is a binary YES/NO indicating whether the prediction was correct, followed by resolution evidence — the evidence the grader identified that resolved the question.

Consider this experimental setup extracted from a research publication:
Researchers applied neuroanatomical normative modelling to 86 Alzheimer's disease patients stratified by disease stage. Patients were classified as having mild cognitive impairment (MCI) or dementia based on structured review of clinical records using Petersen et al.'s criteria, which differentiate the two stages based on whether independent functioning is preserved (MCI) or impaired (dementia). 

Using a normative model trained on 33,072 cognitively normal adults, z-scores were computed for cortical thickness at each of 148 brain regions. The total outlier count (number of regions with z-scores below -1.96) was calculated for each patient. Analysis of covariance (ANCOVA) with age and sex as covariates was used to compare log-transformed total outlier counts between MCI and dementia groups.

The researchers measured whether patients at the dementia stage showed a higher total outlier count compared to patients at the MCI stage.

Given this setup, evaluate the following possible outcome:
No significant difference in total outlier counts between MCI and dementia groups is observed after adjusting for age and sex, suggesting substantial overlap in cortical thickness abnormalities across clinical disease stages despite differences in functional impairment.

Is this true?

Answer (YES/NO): NO